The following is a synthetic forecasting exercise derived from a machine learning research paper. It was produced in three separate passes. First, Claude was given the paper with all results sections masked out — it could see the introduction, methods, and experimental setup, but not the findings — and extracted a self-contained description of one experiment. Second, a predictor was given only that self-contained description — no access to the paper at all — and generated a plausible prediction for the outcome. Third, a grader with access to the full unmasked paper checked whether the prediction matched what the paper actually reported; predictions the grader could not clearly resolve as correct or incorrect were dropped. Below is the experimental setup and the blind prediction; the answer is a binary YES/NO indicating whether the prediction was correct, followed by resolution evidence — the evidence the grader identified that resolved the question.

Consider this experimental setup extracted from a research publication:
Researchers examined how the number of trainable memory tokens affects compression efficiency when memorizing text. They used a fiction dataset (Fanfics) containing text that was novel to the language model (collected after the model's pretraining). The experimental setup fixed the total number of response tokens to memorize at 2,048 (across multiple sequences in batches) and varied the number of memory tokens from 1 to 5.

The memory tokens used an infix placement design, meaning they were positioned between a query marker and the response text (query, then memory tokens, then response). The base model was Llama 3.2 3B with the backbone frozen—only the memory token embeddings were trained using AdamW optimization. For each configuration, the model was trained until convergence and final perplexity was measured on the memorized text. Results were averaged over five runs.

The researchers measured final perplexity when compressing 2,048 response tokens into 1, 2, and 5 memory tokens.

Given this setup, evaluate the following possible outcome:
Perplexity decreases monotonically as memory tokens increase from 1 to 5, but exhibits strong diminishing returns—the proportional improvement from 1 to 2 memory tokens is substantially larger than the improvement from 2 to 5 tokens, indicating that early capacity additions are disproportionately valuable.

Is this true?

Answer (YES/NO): YES